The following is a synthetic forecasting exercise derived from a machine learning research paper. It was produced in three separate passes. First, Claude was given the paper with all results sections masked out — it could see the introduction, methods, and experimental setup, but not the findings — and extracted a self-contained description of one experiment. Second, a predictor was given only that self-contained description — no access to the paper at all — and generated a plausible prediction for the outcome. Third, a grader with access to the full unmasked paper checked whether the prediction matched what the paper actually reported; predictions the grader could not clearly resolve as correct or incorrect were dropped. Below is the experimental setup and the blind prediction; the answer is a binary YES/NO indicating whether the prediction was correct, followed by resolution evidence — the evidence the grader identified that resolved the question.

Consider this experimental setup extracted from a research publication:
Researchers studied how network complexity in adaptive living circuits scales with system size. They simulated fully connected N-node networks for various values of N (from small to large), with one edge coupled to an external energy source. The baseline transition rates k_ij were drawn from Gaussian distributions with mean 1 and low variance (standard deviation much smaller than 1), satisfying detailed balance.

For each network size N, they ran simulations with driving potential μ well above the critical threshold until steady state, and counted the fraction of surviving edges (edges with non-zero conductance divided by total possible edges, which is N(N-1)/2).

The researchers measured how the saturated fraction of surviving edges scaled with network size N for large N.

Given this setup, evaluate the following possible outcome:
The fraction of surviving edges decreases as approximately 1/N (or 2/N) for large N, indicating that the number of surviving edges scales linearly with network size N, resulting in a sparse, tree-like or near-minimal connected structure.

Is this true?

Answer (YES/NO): YES